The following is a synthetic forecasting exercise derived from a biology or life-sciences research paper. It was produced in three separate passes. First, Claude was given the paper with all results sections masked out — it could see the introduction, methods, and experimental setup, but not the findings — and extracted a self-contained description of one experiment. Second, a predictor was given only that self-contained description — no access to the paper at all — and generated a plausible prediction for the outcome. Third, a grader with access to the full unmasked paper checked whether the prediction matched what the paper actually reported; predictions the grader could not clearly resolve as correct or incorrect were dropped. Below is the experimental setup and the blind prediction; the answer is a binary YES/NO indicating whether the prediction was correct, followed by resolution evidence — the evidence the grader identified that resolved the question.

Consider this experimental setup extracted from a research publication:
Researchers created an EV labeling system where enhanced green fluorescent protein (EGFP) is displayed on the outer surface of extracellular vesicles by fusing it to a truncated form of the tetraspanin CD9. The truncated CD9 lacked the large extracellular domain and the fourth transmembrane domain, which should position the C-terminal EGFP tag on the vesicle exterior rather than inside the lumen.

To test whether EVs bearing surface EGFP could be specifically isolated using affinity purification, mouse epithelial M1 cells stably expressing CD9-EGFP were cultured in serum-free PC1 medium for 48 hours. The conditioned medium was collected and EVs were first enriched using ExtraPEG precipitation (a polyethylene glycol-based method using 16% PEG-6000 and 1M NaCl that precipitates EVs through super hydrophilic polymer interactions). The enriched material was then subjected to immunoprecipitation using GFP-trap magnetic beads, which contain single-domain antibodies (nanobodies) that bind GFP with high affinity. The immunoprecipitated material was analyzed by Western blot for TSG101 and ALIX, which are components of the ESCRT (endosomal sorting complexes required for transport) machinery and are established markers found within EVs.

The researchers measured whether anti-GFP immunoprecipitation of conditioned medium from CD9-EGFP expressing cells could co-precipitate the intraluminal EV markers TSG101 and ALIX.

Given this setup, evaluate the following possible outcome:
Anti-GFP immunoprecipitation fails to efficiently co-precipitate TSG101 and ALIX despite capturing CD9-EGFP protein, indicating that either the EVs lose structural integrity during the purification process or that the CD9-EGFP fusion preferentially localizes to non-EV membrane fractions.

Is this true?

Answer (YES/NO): NO